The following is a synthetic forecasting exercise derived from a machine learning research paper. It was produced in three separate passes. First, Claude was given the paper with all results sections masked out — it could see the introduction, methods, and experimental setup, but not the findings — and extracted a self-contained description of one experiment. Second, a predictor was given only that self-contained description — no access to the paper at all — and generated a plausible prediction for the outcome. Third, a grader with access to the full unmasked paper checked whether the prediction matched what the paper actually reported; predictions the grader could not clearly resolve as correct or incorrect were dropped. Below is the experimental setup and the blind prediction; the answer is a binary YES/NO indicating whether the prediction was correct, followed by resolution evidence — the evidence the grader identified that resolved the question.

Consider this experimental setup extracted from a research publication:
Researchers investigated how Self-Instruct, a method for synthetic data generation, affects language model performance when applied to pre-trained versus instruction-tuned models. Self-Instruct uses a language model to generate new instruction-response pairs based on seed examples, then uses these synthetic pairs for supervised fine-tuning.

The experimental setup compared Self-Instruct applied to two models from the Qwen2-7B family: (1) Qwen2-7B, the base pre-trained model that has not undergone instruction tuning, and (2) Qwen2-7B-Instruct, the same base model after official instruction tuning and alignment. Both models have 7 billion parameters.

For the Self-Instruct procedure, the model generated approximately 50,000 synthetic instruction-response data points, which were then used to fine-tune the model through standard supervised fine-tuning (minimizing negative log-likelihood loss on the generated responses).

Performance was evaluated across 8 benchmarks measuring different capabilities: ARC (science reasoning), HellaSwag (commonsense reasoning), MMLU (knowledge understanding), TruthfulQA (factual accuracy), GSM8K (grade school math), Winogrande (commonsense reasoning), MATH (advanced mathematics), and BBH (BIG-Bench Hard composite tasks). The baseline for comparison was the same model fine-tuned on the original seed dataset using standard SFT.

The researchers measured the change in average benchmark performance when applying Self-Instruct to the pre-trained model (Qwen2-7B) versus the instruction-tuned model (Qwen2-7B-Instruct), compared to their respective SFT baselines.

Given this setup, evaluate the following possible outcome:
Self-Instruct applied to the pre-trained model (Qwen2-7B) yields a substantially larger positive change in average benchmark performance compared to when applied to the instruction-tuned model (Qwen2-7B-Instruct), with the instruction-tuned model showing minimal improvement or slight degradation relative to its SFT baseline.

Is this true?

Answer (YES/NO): NO